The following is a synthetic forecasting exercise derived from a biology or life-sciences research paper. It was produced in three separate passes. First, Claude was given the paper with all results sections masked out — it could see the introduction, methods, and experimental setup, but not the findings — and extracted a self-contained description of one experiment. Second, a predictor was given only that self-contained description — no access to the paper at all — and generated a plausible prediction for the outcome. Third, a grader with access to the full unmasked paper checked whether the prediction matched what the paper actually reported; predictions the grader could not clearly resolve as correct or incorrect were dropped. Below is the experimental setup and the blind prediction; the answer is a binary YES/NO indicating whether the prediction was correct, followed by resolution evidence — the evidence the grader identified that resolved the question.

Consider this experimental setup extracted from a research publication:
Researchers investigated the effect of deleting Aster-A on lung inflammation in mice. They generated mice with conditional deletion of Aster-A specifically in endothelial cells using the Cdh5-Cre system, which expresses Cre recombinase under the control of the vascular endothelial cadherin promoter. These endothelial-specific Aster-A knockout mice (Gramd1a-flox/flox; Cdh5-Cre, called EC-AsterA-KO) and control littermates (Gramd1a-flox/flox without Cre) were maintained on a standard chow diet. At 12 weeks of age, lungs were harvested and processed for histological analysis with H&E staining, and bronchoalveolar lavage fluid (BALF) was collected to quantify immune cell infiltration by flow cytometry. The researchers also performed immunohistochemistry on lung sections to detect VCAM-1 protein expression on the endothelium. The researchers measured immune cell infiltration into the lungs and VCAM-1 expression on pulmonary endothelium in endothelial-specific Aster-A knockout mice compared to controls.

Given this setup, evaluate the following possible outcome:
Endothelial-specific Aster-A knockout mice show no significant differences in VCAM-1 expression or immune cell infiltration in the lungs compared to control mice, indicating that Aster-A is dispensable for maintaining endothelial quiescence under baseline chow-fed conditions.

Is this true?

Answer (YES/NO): NO